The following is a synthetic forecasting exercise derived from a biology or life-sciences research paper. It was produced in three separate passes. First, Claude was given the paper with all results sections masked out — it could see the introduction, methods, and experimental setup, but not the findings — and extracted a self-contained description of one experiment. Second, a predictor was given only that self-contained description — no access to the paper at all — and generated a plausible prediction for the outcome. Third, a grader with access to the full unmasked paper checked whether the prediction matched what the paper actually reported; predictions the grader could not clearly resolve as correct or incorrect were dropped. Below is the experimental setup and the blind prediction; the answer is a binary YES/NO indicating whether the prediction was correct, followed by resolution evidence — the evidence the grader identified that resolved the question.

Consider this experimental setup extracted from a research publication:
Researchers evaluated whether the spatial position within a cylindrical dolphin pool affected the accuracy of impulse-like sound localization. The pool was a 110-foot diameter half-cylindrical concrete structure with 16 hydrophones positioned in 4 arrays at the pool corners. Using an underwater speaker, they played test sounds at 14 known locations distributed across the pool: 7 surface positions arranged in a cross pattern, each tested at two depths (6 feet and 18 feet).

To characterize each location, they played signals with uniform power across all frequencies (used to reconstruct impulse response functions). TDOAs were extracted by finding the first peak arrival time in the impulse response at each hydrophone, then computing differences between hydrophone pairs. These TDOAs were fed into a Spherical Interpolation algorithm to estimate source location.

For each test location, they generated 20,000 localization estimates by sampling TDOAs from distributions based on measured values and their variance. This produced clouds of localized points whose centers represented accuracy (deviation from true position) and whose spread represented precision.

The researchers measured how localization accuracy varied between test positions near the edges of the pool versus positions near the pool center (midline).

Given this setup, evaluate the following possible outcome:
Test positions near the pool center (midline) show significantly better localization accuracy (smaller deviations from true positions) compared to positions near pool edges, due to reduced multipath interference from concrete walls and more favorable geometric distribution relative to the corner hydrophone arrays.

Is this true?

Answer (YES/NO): NO